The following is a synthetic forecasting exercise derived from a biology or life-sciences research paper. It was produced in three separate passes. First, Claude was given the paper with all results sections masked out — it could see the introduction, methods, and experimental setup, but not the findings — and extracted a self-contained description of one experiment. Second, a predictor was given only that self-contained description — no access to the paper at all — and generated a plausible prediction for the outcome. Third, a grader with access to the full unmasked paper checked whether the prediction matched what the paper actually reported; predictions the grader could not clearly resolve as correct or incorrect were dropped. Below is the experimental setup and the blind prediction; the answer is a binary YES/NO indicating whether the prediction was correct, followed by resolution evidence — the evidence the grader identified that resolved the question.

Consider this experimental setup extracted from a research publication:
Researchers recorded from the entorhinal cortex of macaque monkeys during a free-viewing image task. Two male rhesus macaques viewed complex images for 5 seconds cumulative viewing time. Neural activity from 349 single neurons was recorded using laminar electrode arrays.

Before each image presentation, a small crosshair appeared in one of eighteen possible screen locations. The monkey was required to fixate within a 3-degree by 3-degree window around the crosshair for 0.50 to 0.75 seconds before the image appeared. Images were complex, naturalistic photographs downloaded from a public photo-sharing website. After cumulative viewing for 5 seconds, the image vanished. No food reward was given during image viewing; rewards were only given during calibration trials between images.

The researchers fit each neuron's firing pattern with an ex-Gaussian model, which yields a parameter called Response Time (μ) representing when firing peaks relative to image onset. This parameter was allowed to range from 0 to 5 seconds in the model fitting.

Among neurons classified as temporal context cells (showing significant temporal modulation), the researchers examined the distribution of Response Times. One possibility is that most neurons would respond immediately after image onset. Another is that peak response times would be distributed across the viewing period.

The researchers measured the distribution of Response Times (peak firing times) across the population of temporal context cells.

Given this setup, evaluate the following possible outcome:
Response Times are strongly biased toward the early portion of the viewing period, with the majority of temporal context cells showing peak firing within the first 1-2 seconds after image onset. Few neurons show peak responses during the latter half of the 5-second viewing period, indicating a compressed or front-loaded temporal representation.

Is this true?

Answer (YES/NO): YES